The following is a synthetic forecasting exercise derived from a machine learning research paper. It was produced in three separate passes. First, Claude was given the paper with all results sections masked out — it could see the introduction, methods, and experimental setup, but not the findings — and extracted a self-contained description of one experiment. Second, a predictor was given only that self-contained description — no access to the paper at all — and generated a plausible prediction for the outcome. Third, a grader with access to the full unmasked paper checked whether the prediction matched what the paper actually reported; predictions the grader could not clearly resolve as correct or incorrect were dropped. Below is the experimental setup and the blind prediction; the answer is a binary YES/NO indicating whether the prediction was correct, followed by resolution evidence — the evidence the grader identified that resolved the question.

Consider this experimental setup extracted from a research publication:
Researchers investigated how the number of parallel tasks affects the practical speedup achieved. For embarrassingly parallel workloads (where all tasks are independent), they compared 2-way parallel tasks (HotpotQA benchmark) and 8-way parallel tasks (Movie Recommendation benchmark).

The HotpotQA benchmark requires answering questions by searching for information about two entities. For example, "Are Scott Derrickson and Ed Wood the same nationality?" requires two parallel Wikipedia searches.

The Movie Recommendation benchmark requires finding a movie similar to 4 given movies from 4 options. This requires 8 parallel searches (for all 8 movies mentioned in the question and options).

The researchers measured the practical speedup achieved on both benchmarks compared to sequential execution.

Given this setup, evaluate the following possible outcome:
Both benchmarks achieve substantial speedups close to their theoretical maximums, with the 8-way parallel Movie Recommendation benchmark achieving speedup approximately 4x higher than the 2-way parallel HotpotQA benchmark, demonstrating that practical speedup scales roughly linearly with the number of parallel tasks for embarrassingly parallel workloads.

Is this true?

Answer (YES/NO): NO